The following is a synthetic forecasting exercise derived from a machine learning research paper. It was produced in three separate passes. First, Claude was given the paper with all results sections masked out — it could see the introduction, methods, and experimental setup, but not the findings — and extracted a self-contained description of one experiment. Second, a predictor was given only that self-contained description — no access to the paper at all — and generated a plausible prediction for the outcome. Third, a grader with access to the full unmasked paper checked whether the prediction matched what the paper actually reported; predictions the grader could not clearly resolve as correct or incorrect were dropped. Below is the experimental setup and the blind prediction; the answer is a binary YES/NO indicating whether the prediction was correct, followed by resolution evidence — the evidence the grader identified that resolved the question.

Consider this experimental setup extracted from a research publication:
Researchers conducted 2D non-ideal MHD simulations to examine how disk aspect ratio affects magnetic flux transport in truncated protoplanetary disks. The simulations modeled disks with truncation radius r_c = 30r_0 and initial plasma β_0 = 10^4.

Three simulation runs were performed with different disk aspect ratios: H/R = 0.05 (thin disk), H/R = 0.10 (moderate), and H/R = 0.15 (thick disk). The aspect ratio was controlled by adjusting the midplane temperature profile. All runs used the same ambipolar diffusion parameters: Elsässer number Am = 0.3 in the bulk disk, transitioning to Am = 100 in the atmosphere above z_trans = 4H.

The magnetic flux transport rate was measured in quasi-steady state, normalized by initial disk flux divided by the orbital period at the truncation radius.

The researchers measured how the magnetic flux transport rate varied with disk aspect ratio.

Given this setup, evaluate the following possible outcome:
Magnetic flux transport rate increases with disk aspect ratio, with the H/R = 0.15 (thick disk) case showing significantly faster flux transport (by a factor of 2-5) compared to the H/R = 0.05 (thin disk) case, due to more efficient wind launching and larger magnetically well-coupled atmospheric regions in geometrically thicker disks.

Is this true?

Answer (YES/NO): NO